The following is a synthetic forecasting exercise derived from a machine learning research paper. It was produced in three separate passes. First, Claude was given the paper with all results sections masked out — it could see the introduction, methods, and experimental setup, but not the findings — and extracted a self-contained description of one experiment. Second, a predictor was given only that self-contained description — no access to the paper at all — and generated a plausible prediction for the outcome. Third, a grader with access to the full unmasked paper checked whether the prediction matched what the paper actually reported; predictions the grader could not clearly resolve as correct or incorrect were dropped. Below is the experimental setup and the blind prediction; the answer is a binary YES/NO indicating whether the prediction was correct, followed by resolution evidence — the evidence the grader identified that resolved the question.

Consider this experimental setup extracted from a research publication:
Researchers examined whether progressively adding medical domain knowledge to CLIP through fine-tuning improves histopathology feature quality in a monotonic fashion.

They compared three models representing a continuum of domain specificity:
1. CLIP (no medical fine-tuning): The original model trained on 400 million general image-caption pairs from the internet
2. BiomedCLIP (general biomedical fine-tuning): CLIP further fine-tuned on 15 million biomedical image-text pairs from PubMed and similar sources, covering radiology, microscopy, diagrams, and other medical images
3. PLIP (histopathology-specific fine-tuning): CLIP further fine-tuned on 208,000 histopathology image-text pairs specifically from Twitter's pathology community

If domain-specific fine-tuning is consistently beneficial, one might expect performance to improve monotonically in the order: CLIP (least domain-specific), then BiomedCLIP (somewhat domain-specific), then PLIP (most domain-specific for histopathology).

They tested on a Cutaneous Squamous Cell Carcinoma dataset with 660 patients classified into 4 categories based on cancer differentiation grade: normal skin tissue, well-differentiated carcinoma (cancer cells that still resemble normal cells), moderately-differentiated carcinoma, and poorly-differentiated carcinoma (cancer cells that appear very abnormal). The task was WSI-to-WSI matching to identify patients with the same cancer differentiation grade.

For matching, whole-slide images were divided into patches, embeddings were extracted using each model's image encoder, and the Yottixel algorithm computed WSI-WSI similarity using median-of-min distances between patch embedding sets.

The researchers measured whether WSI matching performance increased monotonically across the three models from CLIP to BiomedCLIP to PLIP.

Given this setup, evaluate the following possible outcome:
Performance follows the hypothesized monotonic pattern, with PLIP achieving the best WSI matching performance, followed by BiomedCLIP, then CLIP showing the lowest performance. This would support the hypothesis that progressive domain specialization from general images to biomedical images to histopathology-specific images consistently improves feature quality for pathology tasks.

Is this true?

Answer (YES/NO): NO